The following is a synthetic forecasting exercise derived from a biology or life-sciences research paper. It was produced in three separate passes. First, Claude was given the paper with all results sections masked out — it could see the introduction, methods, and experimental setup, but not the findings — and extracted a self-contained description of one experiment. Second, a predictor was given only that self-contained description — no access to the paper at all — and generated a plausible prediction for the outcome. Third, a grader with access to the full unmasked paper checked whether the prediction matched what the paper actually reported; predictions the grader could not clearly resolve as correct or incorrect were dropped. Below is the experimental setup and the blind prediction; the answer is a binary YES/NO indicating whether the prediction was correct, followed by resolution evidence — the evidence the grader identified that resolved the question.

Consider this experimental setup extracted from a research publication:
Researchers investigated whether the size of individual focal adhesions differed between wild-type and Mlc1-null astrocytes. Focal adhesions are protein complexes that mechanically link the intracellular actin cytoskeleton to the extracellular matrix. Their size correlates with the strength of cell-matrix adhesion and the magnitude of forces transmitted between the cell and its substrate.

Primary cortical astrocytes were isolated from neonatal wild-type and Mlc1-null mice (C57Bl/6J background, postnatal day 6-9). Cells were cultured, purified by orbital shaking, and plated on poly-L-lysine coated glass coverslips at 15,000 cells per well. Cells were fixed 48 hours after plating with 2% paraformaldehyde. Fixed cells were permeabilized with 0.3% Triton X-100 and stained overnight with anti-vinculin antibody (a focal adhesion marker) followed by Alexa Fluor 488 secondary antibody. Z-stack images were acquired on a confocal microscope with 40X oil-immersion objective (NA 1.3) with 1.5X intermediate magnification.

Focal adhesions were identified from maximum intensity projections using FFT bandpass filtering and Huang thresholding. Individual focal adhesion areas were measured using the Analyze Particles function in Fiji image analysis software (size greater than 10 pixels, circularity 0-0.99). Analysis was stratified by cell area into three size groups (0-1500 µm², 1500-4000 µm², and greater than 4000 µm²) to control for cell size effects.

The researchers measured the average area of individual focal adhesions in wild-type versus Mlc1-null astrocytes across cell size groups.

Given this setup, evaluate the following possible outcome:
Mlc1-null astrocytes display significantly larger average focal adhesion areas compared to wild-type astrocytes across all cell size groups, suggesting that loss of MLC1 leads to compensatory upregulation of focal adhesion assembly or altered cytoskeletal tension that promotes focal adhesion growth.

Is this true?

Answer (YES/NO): NO